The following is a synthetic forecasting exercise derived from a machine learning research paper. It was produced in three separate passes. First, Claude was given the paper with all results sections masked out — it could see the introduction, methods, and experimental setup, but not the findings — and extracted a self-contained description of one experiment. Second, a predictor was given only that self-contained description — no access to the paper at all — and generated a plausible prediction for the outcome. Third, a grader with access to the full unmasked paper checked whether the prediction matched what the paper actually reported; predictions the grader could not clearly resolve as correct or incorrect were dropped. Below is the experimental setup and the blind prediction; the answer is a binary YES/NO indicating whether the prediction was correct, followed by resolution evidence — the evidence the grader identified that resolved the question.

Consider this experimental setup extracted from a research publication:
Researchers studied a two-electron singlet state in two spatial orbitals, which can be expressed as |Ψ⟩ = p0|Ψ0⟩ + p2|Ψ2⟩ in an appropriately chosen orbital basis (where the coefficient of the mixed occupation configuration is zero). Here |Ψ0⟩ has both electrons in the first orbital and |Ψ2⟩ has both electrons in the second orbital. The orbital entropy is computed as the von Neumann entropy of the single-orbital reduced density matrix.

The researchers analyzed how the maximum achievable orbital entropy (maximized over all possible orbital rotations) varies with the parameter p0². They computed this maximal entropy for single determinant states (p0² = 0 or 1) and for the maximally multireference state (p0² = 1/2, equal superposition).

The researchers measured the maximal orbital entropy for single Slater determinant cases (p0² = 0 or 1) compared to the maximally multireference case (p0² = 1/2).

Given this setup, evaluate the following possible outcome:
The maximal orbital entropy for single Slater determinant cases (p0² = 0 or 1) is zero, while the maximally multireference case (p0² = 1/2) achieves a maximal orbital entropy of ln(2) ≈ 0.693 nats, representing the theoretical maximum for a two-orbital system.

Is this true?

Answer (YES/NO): NO